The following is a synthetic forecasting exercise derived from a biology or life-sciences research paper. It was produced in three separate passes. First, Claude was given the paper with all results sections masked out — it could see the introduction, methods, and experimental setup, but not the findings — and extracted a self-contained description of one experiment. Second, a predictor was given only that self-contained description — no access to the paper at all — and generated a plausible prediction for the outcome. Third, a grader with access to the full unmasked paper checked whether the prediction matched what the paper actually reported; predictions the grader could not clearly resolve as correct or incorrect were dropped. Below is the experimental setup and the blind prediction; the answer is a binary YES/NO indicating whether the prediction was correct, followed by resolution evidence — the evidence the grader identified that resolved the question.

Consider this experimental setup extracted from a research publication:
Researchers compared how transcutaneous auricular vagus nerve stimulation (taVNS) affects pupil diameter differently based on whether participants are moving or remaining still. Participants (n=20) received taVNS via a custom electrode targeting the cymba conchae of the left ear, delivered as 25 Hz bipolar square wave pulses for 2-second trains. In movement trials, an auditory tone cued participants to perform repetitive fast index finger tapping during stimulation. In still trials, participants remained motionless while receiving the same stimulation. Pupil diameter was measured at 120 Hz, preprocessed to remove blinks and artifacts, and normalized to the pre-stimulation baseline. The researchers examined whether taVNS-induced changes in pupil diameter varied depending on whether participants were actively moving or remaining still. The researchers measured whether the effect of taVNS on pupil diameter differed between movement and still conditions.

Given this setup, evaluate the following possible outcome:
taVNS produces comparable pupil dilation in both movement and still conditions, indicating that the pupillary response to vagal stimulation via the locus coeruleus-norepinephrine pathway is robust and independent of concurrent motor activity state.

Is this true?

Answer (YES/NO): YES